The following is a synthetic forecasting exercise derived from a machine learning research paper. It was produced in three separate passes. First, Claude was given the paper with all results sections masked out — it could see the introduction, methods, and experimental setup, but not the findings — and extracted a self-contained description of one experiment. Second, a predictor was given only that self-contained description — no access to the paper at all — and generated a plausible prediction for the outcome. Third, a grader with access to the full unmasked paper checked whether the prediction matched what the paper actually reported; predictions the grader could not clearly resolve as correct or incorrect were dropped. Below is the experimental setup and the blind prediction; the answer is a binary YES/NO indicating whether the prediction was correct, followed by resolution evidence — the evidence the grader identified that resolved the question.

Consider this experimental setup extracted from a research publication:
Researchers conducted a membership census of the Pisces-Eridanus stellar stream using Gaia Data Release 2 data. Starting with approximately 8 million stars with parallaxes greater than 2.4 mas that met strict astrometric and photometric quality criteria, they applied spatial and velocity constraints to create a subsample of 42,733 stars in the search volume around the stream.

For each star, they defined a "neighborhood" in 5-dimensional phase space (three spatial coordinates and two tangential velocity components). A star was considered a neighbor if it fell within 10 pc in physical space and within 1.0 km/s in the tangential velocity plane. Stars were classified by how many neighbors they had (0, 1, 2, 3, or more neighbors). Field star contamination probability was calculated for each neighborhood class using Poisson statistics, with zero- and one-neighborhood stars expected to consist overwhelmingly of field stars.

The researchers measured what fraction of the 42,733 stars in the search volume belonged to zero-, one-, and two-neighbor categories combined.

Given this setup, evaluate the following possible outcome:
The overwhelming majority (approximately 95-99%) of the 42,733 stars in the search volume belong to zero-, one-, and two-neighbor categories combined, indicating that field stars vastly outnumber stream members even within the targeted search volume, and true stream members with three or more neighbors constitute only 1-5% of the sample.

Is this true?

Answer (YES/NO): NO